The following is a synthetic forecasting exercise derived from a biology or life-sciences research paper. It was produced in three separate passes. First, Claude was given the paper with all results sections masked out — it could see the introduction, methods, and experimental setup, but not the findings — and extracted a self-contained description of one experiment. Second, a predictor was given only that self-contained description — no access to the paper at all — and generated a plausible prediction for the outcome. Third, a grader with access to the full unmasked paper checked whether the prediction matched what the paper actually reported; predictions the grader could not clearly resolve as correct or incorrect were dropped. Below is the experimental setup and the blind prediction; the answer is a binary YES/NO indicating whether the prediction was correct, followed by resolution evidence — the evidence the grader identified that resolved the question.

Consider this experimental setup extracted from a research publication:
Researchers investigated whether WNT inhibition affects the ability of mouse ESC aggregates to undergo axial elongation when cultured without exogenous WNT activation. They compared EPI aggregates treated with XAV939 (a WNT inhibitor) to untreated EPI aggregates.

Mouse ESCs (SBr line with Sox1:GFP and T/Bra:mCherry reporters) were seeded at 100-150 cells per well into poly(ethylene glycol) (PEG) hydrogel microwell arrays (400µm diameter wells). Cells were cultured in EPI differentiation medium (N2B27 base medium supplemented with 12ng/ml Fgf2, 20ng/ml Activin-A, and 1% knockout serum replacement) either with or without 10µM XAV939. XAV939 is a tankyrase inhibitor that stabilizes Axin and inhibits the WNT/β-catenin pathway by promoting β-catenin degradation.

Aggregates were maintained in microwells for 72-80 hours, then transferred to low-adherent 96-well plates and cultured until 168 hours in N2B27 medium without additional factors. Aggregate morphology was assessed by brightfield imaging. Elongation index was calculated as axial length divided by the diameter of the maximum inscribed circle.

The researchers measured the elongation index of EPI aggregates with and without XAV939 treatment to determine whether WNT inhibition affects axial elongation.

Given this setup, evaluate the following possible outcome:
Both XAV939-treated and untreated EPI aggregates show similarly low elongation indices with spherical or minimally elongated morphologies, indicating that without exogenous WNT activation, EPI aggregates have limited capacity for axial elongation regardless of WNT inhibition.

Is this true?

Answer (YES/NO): NO